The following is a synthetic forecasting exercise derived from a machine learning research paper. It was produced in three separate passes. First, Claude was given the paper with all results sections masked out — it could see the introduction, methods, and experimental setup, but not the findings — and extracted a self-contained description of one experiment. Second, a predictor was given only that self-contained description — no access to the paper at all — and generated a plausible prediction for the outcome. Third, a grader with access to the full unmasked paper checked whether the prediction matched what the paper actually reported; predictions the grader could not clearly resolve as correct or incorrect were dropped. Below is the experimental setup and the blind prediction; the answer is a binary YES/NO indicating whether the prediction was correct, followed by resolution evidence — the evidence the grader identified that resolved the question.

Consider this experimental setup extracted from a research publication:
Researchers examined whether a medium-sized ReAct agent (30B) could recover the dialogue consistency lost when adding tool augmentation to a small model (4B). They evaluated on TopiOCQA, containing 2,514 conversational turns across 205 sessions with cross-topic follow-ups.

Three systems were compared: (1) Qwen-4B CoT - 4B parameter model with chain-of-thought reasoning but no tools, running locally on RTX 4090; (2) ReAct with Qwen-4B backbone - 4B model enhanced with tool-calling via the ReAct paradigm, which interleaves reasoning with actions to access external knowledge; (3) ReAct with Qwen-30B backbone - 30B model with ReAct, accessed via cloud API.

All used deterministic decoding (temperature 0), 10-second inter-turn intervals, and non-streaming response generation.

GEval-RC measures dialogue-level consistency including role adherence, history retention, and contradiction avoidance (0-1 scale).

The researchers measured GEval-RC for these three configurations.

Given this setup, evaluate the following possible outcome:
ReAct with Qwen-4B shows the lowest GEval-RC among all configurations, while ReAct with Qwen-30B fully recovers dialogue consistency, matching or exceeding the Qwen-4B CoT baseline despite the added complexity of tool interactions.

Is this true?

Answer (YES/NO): NO